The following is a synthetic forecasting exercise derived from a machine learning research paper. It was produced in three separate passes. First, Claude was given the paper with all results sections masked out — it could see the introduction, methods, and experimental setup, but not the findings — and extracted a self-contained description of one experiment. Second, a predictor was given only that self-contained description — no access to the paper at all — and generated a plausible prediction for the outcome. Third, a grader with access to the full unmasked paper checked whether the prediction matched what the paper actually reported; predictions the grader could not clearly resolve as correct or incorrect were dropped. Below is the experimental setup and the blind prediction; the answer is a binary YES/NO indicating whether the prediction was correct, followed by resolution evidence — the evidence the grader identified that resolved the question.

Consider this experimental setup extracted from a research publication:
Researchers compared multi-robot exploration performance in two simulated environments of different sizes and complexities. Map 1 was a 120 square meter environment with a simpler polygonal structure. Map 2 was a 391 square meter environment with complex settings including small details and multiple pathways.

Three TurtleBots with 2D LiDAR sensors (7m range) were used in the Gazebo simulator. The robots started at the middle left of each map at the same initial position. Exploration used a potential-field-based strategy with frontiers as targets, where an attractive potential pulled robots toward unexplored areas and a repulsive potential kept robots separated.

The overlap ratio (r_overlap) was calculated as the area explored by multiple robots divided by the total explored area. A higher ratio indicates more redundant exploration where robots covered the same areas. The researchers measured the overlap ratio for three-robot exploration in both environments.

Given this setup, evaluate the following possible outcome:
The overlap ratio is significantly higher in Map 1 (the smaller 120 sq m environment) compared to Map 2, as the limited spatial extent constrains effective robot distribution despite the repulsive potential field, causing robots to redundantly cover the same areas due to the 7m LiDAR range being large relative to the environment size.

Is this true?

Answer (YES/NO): NO